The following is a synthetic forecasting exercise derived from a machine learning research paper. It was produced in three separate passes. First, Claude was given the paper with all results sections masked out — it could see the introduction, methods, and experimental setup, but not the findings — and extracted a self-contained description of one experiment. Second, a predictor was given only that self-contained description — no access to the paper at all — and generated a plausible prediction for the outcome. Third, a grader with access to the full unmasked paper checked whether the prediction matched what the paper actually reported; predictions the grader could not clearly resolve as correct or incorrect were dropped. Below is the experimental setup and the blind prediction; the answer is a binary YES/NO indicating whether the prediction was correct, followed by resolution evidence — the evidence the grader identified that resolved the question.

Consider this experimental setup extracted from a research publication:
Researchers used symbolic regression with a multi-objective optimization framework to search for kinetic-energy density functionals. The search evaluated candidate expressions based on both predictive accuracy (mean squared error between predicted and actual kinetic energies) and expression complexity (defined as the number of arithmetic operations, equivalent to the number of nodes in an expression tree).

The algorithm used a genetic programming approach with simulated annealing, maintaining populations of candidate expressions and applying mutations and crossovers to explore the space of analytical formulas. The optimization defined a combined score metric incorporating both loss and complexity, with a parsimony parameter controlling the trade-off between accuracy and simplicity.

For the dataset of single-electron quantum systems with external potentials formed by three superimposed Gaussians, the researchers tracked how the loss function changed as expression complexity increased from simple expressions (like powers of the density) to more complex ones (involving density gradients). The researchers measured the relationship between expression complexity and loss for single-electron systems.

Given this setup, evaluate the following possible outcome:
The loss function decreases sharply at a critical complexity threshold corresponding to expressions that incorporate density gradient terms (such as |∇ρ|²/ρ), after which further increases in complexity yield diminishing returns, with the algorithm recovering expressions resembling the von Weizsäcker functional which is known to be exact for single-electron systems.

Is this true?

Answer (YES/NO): YES